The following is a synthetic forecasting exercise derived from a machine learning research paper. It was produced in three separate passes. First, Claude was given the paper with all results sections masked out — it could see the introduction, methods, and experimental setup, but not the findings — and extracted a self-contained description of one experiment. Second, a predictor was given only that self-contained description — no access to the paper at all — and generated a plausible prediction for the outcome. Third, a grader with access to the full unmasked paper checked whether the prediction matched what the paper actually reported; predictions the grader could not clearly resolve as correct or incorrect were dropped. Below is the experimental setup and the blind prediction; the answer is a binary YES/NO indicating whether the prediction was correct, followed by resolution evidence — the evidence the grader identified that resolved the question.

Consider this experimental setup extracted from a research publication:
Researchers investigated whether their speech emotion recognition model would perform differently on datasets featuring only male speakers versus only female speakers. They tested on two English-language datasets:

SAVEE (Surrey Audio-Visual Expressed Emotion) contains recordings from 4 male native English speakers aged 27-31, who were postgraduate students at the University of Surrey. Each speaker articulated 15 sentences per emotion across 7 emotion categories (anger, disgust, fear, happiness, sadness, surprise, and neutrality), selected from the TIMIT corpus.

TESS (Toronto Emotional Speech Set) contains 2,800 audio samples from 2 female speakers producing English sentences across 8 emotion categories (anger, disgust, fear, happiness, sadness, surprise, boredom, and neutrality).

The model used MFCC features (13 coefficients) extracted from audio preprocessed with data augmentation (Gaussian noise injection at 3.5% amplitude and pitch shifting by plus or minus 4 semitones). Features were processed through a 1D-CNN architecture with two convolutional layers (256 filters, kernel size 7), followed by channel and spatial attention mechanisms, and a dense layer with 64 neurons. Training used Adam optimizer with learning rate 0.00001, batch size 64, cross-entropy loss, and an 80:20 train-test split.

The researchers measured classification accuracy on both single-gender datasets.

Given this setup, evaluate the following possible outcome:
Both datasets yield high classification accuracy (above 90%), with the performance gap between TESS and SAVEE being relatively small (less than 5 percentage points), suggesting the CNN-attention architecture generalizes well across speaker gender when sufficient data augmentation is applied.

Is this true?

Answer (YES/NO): YES